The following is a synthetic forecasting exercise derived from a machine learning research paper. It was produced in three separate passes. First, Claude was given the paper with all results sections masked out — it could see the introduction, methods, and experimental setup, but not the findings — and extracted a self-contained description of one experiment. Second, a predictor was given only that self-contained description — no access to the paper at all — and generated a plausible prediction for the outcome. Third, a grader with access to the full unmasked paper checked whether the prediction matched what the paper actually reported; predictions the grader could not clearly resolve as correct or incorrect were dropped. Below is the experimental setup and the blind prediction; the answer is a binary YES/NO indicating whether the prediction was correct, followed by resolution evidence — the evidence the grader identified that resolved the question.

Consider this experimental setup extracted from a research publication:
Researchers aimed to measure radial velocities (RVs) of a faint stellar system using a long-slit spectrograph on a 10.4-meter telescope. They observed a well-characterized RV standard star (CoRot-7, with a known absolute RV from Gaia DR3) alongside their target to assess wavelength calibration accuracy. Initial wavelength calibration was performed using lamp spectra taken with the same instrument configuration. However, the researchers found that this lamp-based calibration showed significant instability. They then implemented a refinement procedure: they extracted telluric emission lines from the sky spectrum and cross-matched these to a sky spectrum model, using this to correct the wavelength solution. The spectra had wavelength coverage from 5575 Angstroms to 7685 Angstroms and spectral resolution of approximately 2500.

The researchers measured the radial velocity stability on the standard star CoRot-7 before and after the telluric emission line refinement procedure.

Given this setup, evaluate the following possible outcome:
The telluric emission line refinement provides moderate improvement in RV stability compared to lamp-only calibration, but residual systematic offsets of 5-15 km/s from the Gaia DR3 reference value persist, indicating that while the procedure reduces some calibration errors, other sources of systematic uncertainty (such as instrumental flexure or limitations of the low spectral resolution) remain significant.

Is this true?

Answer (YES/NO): NO